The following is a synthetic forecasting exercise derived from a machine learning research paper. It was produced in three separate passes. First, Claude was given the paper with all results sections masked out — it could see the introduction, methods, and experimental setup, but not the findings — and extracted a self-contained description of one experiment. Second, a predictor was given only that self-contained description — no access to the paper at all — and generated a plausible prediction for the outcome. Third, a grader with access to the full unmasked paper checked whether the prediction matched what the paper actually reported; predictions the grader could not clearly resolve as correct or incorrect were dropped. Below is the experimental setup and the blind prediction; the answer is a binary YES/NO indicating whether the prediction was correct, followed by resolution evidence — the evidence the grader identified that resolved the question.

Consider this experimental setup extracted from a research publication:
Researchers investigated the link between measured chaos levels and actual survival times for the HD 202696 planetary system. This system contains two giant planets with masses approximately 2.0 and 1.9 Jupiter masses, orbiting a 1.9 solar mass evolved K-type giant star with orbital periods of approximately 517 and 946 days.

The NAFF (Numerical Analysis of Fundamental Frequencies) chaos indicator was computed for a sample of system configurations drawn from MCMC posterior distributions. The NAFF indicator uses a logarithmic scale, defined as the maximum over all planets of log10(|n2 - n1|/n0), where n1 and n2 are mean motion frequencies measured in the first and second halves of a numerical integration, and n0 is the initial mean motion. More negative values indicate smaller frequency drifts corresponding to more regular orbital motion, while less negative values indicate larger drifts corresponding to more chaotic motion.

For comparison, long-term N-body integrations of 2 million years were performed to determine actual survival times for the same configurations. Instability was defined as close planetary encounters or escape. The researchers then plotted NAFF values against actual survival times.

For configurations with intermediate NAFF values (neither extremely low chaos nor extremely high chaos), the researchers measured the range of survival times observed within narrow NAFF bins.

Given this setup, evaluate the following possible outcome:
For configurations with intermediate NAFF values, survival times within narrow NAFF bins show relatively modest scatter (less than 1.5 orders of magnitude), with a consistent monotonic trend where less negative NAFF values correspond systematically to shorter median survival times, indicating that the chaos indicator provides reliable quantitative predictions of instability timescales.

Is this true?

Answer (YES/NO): NO